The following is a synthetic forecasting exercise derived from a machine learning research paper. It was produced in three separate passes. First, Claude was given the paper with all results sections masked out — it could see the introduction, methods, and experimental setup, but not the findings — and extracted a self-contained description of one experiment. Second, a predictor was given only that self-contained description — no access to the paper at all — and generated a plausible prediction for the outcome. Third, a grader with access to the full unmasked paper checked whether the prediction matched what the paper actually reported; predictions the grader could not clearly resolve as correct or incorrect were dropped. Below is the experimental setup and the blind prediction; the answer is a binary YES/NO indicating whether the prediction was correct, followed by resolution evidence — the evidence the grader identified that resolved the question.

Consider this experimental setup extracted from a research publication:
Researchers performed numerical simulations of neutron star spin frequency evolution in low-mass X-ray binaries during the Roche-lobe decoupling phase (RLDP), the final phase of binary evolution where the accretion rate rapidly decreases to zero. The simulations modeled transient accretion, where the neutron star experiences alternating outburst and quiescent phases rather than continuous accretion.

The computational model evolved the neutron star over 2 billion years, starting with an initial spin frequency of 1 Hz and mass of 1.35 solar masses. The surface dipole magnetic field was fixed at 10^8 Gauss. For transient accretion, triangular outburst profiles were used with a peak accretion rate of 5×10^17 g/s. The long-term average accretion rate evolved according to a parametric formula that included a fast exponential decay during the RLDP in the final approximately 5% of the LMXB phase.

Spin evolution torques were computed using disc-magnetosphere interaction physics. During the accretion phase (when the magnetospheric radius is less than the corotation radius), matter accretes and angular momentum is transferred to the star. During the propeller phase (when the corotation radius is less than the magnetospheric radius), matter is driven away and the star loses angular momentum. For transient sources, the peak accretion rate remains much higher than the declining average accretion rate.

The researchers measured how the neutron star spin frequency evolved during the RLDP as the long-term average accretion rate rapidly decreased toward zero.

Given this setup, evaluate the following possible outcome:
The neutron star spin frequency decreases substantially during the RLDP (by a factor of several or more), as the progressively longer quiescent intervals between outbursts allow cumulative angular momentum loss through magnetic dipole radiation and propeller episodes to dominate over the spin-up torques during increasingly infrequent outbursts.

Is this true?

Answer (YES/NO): NO